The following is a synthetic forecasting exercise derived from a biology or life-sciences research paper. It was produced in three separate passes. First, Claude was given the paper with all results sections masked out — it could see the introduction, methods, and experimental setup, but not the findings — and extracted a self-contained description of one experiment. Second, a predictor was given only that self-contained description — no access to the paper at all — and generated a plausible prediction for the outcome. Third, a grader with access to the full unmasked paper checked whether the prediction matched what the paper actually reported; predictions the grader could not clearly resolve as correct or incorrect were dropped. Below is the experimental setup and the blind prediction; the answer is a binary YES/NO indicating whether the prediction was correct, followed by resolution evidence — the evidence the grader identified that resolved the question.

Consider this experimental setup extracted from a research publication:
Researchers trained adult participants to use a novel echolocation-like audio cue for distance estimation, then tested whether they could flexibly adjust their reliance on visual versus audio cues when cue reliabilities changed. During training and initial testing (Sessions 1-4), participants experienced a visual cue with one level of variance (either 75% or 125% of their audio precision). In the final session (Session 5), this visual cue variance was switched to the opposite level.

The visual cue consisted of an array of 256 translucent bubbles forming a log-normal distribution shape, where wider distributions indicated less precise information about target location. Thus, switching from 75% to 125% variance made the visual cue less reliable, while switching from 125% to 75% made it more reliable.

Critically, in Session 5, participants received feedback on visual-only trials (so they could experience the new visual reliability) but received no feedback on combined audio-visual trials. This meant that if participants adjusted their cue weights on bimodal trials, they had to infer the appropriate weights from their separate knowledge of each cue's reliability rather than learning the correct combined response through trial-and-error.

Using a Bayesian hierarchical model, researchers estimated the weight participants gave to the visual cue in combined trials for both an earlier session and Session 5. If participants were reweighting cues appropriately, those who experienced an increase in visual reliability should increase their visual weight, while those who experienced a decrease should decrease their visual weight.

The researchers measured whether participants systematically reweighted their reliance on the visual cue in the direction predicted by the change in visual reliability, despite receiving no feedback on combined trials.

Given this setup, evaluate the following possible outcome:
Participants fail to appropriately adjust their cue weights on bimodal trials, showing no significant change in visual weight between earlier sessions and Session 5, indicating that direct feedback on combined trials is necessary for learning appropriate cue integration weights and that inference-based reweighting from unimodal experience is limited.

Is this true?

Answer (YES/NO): NO